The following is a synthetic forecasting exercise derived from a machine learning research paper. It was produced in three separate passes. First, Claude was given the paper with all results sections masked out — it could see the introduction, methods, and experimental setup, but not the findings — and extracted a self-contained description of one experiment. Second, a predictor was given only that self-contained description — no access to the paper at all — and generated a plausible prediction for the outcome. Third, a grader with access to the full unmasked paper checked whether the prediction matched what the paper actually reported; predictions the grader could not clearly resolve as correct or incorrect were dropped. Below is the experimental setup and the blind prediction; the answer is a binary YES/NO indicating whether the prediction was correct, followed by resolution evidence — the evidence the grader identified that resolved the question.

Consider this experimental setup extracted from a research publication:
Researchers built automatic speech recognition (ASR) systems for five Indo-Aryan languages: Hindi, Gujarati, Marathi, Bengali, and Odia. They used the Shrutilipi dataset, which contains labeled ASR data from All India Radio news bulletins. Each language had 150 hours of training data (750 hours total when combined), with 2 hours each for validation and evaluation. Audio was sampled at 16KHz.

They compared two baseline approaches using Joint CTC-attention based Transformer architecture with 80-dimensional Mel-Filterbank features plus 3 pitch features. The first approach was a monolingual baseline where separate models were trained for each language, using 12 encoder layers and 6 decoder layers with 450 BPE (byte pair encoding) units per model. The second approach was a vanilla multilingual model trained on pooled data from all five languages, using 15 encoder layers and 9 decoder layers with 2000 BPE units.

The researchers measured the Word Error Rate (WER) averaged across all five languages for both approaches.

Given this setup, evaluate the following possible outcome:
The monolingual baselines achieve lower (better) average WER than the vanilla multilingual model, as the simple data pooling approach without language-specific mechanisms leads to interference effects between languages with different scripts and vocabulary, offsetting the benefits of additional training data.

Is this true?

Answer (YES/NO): NO